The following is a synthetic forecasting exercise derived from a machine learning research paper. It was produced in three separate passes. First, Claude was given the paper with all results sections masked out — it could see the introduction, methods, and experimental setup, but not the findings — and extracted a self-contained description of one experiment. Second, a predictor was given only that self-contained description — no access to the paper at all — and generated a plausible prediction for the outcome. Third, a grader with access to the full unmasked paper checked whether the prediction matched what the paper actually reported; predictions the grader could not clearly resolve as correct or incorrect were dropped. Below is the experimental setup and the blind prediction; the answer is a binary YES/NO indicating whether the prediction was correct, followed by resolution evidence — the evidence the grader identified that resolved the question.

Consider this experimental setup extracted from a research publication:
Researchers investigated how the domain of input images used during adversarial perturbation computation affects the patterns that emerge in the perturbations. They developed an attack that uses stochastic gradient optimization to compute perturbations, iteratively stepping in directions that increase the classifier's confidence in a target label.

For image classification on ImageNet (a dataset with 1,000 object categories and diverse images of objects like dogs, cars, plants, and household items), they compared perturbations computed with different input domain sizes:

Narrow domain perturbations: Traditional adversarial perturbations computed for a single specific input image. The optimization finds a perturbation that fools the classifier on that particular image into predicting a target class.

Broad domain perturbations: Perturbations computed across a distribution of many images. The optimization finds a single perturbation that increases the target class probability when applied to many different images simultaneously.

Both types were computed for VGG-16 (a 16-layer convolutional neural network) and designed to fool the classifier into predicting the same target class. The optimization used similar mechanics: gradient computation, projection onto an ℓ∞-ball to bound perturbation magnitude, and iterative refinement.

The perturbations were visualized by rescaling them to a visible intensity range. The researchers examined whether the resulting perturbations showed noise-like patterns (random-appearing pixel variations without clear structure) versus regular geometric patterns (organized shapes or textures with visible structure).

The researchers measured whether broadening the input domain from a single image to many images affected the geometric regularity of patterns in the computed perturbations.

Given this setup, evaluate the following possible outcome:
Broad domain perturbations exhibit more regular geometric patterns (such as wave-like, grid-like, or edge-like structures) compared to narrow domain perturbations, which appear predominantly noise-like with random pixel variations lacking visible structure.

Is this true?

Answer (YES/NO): YES